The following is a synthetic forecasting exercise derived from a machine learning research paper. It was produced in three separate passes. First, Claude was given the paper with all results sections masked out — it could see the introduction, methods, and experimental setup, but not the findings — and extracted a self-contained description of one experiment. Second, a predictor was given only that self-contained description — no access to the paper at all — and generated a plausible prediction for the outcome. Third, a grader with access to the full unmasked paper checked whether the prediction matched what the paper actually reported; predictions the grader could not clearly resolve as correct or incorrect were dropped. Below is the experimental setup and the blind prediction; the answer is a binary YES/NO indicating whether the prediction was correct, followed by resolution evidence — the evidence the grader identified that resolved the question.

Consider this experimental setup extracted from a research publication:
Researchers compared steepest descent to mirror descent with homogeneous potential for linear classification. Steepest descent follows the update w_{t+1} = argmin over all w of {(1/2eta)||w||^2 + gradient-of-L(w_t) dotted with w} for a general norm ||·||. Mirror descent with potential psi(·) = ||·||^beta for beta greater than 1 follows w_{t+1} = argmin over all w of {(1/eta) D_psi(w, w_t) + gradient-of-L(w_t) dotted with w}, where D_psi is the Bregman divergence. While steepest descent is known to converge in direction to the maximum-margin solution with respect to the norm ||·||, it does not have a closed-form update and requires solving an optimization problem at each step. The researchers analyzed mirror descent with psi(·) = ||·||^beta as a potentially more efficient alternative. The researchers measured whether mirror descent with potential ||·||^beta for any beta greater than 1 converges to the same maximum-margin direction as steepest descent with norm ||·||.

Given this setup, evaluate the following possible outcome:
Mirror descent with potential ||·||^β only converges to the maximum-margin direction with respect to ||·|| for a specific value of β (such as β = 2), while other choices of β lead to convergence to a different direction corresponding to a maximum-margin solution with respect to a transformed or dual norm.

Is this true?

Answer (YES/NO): NO